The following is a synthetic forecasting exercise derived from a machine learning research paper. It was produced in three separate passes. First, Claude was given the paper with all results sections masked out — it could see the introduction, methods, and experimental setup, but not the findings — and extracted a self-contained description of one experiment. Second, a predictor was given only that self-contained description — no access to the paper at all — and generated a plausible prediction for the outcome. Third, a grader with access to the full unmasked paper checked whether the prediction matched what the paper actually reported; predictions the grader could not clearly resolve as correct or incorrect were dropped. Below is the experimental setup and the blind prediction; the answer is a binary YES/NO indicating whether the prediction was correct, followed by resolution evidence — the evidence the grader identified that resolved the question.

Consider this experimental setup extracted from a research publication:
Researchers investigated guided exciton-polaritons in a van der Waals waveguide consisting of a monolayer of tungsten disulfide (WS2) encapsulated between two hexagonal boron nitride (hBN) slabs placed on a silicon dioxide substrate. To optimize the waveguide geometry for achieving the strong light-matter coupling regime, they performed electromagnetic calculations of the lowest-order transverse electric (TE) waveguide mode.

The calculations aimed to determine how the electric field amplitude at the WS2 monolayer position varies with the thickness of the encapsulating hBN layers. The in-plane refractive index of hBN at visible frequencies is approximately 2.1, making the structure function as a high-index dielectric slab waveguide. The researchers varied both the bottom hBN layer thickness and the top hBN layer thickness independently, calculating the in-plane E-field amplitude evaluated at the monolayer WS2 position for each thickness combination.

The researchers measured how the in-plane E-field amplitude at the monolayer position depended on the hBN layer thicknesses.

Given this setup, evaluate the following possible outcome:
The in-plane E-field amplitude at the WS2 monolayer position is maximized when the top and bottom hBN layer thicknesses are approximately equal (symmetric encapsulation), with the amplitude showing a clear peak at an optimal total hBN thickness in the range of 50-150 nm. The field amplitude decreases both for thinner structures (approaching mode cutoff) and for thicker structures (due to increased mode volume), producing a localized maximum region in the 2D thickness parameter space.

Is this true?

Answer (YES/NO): NO